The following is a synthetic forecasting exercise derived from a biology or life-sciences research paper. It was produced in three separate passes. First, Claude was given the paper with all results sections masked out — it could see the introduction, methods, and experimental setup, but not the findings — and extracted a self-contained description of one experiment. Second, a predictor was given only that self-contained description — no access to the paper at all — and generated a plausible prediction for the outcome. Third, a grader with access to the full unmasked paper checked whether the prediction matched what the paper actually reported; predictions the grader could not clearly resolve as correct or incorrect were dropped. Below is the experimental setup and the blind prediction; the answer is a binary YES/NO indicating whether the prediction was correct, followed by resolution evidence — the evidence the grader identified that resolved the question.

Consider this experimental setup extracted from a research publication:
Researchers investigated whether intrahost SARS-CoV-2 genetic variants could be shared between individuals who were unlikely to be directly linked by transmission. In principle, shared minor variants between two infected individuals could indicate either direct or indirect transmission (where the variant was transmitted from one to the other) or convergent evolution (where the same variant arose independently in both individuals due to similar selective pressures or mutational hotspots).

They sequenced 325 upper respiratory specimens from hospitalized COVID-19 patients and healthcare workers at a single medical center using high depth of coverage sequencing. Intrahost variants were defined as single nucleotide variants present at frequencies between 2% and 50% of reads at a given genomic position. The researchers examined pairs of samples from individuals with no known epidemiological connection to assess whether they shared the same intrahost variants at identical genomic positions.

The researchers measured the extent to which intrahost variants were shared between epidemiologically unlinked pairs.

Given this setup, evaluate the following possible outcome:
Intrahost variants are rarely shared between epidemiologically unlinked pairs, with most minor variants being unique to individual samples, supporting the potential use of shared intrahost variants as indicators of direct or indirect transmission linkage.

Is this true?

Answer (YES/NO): NO